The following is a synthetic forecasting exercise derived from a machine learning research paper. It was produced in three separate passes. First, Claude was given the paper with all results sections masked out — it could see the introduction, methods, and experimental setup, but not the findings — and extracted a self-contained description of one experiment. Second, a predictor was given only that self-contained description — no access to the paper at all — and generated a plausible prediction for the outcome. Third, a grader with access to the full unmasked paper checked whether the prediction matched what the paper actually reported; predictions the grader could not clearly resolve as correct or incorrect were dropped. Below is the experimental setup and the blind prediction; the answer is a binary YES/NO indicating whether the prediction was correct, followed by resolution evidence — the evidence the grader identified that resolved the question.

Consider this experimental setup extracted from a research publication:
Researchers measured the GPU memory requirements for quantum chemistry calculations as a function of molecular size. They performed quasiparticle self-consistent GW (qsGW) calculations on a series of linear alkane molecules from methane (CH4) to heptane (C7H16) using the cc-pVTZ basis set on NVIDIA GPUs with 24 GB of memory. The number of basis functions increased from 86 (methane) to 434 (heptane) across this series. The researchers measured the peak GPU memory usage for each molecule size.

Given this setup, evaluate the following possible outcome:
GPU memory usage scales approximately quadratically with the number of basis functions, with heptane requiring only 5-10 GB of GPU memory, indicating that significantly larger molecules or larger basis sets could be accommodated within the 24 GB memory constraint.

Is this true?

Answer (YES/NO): NO